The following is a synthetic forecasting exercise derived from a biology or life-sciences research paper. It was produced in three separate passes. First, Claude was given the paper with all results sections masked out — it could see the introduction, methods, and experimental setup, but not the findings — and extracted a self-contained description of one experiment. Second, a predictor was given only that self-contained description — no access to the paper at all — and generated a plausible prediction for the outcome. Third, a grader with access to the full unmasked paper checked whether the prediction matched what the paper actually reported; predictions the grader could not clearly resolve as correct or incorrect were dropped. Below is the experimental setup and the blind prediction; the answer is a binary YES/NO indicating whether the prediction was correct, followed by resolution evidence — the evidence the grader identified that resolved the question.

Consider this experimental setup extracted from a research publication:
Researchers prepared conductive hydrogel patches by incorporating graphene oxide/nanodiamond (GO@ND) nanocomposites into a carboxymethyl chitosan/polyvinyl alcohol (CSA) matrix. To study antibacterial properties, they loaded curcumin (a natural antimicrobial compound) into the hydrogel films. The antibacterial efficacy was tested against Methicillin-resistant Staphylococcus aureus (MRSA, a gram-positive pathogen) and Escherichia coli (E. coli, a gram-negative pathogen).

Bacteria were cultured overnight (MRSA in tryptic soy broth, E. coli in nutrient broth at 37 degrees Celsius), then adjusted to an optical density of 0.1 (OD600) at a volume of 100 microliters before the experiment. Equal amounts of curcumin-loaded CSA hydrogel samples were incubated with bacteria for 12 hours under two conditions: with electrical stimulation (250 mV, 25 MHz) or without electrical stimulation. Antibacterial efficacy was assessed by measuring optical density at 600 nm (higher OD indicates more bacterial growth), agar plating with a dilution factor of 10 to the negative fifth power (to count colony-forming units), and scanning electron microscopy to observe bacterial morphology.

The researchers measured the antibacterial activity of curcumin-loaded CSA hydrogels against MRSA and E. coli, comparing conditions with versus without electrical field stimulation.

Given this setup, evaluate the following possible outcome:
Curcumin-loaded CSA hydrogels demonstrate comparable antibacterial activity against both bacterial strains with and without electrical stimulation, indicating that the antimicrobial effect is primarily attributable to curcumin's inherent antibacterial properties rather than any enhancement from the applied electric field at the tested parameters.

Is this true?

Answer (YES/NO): NO